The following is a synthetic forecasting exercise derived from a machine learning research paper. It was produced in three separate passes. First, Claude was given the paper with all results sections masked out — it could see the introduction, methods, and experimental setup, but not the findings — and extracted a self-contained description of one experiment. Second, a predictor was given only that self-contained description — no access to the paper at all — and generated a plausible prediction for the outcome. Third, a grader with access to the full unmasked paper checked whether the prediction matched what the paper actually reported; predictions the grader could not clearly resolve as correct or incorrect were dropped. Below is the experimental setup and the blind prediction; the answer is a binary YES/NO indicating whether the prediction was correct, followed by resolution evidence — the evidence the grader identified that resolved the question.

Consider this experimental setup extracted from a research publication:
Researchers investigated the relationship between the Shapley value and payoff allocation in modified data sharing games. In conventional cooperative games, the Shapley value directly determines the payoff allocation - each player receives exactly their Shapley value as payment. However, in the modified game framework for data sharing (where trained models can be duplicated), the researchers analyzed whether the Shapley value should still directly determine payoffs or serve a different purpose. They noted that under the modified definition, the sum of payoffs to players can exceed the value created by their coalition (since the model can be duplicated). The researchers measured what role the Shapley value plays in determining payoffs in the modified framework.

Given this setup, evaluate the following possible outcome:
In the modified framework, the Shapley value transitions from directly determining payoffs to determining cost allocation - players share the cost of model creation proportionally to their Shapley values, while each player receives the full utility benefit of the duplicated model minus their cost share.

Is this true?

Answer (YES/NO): NO